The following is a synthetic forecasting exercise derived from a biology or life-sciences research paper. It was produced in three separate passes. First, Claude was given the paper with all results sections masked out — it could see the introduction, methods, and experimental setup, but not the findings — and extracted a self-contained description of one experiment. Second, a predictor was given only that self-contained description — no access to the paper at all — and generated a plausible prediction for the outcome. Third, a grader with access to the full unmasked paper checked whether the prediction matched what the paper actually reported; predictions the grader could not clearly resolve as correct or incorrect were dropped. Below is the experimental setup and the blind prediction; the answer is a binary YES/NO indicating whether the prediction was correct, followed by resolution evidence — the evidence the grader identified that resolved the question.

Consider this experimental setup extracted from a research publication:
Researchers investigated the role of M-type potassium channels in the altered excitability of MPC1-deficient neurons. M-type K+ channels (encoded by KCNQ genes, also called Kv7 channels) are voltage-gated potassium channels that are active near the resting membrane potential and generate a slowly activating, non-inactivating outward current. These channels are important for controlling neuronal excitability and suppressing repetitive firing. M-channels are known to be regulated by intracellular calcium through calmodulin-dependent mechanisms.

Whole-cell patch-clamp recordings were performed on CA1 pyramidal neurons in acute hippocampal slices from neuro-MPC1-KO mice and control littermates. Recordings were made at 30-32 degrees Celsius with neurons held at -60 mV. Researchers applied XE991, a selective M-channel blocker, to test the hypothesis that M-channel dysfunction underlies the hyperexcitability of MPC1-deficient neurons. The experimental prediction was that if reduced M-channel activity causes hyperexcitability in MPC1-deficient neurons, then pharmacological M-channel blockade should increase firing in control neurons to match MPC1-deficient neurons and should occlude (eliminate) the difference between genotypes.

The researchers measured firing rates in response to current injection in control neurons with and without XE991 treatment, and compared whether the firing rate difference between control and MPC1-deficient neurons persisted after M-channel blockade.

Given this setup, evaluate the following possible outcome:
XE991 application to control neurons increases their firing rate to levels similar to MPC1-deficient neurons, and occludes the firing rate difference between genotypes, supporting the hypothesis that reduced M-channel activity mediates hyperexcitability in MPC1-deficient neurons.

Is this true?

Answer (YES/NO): YES